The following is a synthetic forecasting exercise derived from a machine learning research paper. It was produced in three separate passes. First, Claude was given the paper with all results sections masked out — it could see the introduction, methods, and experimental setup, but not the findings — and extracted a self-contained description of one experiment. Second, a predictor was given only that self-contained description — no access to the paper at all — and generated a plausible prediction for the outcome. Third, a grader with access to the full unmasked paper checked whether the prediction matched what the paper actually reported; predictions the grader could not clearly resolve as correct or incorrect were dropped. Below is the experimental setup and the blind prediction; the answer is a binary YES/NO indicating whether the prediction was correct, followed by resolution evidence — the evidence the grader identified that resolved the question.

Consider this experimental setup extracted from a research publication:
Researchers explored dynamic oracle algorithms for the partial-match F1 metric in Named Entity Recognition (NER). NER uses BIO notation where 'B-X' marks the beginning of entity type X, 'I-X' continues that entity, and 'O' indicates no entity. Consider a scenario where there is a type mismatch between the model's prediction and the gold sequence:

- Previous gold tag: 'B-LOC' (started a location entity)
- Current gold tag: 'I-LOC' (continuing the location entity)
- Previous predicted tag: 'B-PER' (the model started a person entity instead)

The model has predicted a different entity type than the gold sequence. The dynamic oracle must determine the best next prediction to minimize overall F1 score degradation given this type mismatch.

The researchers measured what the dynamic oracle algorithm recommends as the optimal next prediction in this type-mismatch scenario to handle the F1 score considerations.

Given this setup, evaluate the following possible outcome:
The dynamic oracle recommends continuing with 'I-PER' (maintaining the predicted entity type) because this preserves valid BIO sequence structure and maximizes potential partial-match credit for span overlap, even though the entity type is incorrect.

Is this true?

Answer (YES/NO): NO